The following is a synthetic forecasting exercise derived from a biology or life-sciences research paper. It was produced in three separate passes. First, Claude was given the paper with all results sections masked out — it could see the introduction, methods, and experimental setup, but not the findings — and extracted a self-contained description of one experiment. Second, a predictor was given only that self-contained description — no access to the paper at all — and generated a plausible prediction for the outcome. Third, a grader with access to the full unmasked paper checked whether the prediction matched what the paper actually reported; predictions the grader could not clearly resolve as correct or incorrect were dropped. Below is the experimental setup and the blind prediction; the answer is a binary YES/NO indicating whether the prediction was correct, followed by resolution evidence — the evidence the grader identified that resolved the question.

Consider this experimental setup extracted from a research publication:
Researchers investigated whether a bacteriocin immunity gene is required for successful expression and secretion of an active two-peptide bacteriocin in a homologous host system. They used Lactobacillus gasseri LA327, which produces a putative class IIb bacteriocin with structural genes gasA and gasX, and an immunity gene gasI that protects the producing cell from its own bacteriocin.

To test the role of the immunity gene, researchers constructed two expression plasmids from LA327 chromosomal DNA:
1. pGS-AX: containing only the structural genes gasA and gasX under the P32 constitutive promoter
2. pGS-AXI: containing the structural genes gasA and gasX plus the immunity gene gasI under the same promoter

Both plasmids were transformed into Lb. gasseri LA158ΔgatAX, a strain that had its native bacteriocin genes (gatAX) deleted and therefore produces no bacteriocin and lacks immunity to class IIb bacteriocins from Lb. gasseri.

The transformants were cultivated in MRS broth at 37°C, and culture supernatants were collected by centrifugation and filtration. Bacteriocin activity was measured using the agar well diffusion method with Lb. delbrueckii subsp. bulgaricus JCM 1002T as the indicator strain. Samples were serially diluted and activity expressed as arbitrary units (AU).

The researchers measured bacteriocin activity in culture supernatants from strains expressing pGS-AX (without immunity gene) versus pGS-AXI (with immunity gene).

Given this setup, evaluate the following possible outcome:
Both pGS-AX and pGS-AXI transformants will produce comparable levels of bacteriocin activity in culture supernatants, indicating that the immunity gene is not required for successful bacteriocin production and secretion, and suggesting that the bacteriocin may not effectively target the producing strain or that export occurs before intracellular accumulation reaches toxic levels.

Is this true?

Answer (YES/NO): NO